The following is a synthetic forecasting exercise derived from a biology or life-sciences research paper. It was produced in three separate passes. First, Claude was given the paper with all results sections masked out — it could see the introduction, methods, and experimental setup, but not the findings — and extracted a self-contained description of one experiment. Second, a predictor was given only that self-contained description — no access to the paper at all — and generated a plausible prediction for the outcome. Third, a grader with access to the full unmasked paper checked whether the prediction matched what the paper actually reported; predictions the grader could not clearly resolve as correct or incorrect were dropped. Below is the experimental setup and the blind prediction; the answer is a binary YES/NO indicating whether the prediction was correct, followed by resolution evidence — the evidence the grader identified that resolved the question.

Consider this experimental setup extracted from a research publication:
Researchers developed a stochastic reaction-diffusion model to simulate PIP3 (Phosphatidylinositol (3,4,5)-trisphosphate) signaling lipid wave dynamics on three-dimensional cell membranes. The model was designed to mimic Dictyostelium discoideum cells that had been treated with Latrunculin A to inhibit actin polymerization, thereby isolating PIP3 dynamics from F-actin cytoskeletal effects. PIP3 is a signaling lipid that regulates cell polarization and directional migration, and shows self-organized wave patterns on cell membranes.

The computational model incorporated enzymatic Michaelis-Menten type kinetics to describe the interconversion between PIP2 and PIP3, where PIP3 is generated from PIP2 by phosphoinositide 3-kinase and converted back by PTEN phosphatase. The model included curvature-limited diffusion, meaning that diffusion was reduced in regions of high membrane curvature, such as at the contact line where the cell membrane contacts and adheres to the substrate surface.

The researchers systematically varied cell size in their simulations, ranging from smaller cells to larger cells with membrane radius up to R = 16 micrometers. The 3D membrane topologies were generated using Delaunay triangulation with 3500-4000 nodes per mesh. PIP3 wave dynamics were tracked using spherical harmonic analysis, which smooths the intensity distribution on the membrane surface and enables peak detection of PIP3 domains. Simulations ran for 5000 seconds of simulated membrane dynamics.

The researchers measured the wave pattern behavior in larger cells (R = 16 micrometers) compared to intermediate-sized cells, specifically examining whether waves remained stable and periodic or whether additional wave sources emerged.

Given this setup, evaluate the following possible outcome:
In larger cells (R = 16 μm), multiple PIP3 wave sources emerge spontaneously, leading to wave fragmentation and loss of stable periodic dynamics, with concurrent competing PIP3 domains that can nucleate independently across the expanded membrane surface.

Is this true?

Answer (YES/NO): NO